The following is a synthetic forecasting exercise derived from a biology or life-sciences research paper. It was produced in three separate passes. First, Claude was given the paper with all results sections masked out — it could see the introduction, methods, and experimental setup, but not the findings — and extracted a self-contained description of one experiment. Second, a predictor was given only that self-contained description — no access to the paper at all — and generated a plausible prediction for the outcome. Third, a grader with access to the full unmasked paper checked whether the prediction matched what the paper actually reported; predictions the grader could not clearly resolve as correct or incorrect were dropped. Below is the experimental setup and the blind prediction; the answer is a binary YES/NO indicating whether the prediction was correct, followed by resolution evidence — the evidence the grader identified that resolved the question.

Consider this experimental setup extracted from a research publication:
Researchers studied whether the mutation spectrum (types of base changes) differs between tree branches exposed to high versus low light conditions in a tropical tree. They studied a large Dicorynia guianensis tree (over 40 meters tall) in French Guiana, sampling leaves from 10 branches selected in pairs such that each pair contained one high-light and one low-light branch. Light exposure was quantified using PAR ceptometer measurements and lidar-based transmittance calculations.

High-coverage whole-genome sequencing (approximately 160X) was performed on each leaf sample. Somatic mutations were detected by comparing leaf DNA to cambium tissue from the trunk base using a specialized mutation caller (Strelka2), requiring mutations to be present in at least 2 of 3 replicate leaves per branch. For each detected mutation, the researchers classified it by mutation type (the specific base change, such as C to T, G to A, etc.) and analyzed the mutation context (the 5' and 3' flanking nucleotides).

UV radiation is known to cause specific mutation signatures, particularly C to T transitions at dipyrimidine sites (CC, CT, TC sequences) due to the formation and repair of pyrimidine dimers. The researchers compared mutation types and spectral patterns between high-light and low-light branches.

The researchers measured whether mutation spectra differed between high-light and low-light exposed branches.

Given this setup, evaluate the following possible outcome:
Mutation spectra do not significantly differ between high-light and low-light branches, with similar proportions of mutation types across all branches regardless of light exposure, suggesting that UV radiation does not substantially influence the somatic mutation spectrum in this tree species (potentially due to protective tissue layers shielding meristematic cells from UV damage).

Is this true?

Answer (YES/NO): YES